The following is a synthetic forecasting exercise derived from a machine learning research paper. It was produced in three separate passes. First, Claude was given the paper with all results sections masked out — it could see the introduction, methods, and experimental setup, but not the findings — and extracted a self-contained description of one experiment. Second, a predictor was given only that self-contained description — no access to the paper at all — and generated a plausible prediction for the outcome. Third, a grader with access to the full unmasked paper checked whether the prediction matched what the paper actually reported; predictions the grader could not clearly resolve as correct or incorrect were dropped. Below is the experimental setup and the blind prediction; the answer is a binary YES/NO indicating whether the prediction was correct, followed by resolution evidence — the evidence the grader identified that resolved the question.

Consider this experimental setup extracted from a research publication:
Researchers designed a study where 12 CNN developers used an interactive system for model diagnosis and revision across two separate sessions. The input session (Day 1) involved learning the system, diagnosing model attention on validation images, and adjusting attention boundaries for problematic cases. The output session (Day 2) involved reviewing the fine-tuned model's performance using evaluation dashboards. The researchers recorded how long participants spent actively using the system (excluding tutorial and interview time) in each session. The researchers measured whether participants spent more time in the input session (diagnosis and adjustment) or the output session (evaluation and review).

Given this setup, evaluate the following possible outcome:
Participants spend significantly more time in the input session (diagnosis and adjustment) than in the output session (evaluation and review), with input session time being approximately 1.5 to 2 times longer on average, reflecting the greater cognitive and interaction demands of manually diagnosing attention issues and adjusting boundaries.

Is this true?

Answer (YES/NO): NO